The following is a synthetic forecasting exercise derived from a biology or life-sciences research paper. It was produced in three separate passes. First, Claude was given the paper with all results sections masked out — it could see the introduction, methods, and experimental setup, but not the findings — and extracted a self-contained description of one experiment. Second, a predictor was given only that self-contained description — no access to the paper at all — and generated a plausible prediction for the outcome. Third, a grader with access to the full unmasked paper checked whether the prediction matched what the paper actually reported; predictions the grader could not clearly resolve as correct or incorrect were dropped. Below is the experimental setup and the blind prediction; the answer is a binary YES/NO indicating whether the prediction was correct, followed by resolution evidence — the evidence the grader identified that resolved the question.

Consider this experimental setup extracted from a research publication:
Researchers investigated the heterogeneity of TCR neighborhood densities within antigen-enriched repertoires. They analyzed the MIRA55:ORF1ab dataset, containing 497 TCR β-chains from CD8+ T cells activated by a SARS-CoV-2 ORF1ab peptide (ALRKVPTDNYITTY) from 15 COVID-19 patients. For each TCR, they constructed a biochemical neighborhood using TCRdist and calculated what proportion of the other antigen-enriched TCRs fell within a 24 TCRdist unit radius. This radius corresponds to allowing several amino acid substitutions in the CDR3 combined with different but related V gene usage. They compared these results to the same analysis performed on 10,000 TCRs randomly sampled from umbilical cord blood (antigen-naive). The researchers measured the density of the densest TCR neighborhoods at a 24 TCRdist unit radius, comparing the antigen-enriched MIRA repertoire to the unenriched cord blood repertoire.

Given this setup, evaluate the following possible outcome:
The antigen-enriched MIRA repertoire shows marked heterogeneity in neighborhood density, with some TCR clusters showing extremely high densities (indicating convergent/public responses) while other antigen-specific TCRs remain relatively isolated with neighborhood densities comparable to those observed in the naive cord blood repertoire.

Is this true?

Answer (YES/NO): YES